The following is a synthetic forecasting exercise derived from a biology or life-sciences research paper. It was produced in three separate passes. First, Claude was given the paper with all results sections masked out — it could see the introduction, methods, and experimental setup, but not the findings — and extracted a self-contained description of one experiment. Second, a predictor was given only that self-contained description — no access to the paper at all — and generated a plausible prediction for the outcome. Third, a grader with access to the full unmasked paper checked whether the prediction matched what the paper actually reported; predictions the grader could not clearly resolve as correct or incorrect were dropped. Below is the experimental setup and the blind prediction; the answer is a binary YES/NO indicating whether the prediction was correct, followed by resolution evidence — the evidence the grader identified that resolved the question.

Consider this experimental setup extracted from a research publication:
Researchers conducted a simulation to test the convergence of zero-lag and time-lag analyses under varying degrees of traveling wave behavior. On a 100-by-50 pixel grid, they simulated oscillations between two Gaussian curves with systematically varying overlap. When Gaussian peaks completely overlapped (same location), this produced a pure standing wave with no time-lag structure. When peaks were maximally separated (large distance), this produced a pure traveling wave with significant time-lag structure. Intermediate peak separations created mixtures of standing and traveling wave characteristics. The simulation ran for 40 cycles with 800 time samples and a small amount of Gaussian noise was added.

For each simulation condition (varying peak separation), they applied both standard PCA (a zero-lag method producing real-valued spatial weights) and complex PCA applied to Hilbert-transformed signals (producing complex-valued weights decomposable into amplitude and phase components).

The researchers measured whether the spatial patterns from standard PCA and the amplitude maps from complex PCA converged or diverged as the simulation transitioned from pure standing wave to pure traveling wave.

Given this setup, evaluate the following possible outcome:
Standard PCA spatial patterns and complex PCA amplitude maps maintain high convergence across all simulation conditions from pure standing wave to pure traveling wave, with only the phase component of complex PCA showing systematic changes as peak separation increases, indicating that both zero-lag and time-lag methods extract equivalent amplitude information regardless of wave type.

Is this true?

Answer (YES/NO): NO